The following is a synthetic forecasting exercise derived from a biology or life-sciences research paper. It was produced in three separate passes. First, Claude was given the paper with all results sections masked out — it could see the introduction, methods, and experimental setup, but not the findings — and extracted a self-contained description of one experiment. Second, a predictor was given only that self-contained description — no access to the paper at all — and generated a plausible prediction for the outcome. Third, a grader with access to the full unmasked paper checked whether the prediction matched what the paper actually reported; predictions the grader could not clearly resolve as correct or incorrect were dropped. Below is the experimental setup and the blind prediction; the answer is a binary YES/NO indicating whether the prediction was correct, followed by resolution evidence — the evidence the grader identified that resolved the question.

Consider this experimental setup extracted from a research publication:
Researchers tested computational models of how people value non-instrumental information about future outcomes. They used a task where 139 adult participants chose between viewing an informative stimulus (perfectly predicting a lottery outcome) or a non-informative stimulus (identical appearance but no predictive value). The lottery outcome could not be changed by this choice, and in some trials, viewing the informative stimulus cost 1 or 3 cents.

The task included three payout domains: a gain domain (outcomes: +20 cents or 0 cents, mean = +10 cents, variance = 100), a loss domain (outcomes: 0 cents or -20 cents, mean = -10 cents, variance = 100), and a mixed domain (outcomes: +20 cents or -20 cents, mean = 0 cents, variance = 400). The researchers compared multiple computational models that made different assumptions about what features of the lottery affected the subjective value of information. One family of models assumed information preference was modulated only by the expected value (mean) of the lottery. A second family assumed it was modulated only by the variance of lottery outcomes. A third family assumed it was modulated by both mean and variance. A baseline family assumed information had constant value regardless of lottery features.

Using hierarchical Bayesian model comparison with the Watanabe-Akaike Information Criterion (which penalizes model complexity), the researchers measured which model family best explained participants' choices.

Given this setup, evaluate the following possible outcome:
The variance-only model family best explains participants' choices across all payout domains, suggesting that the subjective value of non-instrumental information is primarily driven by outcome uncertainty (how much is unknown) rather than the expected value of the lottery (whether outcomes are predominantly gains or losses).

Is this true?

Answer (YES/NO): NO